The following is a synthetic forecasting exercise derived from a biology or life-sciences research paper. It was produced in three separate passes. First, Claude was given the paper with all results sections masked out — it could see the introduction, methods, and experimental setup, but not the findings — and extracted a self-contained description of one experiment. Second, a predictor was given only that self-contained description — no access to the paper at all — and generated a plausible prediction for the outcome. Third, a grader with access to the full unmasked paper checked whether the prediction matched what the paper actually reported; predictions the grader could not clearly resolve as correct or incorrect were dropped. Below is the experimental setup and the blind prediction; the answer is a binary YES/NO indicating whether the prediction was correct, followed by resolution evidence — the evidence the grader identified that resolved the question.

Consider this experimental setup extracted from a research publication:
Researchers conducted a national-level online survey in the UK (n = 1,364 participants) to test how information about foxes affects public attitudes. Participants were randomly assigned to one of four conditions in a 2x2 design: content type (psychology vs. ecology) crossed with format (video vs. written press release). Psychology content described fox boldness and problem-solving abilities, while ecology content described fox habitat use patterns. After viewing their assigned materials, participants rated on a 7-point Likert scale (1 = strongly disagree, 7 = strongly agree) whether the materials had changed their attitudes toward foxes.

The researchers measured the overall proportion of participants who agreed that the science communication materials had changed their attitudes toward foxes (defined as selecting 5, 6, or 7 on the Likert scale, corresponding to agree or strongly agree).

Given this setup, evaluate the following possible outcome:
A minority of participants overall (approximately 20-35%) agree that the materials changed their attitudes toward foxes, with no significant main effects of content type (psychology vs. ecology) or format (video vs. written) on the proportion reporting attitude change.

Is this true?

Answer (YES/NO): NO